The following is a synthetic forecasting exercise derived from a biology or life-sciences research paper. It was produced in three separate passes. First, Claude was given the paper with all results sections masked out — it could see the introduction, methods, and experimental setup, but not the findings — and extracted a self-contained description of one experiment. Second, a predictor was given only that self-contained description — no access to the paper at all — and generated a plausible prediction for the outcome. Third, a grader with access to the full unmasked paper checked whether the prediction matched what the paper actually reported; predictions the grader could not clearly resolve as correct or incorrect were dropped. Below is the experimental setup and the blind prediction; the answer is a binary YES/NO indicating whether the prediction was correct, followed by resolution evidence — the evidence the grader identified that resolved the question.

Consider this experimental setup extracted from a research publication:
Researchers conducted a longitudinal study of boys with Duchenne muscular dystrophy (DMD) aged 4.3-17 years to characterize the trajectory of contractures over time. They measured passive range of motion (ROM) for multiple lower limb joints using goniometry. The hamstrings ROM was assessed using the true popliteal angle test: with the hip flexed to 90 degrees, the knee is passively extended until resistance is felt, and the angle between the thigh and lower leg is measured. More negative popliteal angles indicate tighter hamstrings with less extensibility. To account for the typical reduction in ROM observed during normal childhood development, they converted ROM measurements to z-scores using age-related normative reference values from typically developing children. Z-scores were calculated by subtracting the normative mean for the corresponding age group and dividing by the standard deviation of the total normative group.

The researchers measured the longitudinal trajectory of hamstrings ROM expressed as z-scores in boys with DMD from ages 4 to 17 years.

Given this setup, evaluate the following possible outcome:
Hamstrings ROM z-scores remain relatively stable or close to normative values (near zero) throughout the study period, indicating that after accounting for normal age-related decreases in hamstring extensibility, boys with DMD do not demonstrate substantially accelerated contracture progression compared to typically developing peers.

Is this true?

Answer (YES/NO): NO